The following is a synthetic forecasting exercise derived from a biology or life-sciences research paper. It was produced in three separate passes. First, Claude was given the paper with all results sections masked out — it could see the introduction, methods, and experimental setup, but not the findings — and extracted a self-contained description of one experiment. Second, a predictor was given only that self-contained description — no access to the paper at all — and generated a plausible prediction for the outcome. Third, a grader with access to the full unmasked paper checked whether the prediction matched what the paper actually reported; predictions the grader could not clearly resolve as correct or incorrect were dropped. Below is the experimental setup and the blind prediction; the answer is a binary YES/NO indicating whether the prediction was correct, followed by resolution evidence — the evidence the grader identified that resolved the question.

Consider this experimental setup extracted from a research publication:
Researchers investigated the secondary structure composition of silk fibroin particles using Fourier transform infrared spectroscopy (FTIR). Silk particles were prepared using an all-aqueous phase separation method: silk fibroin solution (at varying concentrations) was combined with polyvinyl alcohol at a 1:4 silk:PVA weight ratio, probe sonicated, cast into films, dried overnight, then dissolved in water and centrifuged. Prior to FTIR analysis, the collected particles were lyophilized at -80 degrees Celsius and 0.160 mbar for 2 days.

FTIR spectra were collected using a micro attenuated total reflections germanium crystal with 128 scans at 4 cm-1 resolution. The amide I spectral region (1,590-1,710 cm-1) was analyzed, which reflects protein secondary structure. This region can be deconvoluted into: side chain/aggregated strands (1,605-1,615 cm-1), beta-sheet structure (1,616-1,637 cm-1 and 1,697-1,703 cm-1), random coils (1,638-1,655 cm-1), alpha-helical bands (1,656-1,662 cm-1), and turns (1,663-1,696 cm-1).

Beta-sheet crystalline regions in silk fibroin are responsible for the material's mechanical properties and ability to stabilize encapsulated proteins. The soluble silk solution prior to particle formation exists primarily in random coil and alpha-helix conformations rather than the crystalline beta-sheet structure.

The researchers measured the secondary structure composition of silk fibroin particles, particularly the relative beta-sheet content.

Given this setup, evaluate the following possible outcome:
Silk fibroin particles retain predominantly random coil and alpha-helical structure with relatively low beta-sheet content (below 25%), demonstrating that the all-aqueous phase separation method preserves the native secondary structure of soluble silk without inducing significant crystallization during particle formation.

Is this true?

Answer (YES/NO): NO